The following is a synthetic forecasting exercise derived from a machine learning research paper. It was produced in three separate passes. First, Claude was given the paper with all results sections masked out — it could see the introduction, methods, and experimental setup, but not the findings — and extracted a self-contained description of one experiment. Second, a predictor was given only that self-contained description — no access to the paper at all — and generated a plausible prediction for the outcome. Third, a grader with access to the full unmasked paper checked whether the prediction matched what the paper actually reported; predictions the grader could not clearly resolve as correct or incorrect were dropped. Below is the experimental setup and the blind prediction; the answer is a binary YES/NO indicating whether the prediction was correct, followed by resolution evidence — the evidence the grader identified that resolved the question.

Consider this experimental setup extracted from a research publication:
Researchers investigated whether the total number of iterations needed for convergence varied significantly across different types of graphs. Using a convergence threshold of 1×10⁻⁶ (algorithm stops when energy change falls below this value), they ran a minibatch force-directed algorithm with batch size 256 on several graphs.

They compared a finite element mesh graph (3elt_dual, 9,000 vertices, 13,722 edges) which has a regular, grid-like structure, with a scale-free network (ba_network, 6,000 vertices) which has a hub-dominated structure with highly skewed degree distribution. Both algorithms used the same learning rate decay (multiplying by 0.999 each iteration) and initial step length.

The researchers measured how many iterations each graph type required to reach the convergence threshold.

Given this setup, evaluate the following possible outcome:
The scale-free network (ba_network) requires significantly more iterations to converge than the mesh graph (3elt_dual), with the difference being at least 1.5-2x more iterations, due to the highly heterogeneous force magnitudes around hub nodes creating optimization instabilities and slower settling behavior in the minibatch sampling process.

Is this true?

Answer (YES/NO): YES